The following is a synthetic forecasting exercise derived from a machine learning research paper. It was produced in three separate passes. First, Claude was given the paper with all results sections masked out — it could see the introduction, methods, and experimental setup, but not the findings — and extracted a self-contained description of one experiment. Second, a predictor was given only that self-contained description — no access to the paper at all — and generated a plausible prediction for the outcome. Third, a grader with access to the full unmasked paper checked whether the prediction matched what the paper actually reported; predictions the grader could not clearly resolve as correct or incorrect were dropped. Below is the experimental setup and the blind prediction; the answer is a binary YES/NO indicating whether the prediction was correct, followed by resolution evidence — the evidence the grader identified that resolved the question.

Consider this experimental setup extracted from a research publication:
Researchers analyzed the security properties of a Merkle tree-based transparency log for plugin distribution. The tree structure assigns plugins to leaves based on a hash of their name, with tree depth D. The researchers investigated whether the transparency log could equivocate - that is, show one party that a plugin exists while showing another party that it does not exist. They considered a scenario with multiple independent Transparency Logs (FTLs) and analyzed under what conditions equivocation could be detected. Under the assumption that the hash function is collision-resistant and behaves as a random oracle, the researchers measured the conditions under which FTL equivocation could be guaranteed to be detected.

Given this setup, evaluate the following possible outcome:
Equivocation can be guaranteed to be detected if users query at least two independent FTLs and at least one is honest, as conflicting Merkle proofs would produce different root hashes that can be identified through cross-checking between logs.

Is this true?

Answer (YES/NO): NO